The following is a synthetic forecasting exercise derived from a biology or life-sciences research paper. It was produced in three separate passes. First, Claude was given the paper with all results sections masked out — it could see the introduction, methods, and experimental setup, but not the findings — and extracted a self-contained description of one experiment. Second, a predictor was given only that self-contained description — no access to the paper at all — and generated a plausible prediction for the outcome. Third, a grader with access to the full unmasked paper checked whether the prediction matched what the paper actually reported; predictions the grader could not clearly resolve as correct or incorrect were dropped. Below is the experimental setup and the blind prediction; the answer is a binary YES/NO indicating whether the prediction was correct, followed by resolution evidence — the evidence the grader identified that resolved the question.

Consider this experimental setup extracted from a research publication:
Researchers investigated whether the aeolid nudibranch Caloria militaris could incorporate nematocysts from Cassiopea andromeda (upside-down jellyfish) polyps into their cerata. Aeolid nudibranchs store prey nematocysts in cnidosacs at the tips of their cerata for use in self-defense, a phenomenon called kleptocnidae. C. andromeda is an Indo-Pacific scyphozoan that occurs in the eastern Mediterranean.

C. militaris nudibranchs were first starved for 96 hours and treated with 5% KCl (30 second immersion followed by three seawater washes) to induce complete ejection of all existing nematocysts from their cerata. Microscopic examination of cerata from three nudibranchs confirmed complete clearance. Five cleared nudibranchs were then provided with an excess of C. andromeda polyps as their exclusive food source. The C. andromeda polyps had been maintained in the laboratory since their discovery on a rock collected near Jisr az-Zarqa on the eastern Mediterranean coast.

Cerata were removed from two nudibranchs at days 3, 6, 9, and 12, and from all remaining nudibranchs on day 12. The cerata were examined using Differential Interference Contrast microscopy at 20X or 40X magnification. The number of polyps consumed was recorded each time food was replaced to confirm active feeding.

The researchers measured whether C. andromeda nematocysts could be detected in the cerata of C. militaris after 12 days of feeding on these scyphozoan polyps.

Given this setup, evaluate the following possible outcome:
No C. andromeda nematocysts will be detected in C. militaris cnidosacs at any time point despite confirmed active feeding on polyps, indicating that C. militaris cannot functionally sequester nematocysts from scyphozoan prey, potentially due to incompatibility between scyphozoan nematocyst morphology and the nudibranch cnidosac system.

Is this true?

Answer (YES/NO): YES